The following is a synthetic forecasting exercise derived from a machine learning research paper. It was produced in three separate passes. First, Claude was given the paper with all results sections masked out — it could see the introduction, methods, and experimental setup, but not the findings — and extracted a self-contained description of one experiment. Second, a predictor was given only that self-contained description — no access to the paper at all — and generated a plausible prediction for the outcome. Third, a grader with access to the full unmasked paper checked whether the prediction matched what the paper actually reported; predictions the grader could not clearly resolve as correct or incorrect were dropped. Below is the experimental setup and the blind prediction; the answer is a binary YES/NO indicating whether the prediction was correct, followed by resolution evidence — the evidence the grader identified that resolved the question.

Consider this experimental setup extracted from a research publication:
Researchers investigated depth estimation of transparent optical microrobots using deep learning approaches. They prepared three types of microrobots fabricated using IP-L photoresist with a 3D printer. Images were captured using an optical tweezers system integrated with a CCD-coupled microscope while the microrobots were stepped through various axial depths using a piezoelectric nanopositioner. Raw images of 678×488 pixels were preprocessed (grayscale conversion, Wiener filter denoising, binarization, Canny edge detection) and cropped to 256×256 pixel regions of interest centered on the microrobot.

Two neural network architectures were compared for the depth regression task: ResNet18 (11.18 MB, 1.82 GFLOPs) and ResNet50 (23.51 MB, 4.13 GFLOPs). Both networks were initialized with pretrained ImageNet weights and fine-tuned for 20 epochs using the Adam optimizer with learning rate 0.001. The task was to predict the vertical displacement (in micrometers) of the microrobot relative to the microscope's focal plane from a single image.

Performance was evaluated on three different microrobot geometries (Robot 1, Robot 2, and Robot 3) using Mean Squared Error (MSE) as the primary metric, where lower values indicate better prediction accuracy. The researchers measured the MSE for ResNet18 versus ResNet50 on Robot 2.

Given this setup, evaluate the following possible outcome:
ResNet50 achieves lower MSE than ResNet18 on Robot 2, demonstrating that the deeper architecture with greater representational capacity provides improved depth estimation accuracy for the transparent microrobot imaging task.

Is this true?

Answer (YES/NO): NO